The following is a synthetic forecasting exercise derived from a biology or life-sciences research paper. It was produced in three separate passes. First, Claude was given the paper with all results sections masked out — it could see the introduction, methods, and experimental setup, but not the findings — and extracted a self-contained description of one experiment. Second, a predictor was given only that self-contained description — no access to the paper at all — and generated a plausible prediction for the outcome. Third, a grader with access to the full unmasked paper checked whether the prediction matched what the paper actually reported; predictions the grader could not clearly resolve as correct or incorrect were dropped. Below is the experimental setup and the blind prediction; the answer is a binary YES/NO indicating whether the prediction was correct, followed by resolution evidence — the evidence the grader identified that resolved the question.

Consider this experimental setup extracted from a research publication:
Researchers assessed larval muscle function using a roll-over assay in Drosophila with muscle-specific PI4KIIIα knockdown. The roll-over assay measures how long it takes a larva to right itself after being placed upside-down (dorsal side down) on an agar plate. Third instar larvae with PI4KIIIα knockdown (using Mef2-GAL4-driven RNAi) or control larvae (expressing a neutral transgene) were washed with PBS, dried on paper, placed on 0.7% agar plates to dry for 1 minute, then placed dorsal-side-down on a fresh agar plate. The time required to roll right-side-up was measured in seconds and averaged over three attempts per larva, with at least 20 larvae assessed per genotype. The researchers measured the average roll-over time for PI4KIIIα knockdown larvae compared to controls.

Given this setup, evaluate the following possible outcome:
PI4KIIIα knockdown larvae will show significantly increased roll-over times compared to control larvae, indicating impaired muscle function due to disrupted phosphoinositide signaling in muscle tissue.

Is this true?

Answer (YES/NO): YES